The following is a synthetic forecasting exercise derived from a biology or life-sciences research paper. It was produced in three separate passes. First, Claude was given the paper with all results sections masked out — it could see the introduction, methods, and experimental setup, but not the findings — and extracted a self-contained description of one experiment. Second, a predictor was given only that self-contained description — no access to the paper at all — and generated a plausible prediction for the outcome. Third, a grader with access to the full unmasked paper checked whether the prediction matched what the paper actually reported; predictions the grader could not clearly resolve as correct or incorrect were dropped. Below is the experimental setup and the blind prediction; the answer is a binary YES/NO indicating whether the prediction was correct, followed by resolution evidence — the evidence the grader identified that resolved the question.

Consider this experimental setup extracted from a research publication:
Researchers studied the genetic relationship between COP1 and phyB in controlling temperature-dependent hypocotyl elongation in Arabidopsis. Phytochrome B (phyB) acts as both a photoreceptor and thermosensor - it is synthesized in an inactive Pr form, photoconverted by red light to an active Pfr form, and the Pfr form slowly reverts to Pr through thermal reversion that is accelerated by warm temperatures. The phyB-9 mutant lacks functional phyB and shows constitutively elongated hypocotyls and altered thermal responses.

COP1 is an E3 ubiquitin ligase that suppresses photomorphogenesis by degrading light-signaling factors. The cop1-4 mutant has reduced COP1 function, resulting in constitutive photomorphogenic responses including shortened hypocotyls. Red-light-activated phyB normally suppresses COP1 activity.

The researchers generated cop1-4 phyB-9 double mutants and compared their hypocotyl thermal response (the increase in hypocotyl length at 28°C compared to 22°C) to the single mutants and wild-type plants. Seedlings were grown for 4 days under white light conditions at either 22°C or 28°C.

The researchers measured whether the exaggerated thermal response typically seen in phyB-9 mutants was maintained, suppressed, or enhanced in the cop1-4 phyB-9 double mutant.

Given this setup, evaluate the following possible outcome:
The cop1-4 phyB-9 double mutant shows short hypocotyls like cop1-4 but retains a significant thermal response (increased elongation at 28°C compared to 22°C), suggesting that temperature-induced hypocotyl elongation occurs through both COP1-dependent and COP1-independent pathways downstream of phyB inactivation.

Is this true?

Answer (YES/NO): NO